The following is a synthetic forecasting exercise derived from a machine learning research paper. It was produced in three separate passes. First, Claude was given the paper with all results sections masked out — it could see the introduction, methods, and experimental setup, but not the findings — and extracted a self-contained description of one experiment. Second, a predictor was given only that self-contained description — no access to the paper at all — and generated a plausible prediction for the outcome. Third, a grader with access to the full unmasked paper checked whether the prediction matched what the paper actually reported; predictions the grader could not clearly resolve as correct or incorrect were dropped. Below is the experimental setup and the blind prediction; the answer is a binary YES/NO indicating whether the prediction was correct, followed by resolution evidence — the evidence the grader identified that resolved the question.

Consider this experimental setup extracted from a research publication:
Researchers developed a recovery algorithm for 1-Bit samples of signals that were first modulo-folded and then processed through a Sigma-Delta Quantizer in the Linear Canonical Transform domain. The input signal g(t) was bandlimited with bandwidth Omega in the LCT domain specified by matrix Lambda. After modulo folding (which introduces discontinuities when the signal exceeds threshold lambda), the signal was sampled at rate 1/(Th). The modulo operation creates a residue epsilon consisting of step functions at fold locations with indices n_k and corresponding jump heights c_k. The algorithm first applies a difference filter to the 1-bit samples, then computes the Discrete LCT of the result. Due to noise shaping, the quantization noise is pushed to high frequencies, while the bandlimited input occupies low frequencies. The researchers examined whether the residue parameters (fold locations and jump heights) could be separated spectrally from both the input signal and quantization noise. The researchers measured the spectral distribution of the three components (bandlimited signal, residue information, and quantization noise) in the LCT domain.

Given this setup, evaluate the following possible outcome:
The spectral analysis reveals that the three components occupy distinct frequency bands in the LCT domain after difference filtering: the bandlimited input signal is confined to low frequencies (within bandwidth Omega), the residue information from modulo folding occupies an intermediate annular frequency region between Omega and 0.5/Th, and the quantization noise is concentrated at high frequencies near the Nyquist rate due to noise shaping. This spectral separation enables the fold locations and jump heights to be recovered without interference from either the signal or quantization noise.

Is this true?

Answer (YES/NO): NO